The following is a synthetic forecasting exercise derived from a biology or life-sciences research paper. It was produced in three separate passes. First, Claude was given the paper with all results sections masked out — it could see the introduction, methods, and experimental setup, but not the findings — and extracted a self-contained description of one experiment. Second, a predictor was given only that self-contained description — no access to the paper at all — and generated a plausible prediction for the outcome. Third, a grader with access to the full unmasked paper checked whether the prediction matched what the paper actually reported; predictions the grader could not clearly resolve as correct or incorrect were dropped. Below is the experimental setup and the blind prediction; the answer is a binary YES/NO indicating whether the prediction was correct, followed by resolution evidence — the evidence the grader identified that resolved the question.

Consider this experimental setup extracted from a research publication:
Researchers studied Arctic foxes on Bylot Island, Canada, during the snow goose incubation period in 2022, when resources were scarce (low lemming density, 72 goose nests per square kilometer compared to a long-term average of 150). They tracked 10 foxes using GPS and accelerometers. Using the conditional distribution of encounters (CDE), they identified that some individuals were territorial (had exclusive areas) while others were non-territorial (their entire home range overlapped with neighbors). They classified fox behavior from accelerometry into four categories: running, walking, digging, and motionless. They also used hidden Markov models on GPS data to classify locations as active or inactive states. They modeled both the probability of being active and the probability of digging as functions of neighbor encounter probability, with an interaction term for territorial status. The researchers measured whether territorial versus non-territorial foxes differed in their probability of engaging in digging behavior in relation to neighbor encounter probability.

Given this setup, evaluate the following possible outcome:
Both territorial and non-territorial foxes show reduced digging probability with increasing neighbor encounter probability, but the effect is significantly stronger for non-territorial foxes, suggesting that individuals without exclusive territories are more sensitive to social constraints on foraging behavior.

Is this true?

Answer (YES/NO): NO